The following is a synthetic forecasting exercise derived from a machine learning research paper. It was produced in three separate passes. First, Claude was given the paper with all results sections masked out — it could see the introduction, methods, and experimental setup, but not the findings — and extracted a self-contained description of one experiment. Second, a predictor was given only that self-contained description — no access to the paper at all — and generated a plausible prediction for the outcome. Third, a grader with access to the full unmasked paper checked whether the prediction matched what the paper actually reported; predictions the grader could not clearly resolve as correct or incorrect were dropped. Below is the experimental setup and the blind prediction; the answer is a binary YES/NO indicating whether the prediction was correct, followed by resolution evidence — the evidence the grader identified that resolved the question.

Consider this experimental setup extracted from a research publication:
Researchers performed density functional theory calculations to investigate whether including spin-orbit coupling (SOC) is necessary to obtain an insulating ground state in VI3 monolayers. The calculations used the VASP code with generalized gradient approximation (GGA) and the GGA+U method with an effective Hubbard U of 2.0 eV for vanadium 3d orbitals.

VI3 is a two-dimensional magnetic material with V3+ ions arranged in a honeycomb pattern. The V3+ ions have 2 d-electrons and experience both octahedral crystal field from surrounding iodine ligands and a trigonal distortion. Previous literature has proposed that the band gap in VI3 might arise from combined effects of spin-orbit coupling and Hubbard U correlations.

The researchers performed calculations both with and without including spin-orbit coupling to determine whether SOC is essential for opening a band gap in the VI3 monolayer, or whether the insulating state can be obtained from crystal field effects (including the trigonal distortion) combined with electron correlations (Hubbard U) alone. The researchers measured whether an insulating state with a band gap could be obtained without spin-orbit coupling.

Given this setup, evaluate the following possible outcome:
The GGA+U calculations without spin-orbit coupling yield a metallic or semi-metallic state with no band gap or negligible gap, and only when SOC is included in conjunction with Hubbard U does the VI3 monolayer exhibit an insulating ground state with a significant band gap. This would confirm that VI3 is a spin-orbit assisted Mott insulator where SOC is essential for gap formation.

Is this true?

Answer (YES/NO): NO